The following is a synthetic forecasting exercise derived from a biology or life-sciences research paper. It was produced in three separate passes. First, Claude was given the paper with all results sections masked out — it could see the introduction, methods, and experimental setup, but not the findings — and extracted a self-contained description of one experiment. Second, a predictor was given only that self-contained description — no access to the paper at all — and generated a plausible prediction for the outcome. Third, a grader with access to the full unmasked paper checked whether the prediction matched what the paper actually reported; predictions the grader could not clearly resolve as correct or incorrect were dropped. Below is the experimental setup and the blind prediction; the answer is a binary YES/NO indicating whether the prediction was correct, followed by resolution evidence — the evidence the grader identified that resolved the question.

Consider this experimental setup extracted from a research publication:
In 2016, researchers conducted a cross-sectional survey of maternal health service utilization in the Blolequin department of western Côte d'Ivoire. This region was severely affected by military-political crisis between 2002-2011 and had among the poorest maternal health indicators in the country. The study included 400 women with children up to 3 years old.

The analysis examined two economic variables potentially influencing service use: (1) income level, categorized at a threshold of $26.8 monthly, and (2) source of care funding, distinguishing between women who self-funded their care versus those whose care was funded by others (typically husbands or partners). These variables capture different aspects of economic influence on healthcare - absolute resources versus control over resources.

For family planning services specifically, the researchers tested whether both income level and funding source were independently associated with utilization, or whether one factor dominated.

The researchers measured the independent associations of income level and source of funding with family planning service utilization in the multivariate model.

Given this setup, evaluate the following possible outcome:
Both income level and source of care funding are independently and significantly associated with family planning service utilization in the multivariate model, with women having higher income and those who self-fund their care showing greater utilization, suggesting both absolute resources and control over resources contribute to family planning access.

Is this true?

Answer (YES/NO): NO